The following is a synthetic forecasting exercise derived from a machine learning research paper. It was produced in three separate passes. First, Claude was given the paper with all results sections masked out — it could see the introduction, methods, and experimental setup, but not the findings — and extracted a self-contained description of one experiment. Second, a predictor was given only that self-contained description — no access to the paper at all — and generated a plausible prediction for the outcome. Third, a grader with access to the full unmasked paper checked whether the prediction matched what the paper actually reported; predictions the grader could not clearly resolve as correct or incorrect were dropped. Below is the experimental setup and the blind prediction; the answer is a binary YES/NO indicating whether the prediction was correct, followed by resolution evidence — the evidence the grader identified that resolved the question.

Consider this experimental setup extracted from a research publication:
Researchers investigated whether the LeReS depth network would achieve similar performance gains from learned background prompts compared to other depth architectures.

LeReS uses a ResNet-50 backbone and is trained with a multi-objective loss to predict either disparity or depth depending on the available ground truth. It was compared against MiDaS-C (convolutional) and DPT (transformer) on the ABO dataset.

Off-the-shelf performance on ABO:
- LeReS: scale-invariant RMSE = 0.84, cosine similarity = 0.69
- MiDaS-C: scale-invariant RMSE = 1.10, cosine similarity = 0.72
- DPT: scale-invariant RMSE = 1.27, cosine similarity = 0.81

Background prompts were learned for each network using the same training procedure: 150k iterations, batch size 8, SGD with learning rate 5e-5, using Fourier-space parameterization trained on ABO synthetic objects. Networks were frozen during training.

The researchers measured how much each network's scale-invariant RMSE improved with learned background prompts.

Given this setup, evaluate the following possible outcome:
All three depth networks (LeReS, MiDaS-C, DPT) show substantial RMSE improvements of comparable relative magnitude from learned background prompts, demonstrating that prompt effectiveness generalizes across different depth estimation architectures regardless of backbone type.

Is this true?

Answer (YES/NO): NO